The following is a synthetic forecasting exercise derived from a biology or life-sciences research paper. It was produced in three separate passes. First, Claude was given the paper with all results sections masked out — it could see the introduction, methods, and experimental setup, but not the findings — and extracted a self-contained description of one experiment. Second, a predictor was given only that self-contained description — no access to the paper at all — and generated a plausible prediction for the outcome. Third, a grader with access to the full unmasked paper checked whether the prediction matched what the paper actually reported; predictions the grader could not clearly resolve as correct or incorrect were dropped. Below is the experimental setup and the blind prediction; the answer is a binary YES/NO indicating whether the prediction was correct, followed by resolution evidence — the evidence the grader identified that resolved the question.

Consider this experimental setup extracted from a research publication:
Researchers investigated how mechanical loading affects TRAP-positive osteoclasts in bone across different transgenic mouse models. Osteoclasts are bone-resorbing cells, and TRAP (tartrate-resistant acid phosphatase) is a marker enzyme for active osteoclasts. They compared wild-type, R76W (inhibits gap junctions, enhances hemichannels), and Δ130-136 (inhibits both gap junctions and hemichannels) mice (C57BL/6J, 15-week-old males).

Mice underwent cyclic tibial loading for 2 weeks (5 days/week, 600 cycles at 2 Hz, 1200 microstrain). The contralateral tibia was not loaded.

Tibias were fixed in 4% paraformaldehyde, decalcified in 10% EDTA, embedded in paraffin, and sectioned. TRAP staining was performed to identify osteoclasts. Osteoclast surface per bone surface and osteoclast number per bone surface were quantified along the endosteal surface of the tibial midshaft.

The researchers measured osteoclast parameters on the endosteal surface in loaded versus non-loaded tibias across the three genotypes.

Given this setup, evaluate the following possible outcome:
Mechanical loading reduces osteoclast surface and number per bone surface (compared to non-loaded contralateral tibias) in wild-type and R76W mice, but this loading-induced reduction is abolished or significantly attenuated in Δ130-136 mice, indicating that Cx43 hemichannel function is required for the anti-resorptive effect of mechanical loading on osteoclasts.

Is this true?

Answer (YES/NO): NO